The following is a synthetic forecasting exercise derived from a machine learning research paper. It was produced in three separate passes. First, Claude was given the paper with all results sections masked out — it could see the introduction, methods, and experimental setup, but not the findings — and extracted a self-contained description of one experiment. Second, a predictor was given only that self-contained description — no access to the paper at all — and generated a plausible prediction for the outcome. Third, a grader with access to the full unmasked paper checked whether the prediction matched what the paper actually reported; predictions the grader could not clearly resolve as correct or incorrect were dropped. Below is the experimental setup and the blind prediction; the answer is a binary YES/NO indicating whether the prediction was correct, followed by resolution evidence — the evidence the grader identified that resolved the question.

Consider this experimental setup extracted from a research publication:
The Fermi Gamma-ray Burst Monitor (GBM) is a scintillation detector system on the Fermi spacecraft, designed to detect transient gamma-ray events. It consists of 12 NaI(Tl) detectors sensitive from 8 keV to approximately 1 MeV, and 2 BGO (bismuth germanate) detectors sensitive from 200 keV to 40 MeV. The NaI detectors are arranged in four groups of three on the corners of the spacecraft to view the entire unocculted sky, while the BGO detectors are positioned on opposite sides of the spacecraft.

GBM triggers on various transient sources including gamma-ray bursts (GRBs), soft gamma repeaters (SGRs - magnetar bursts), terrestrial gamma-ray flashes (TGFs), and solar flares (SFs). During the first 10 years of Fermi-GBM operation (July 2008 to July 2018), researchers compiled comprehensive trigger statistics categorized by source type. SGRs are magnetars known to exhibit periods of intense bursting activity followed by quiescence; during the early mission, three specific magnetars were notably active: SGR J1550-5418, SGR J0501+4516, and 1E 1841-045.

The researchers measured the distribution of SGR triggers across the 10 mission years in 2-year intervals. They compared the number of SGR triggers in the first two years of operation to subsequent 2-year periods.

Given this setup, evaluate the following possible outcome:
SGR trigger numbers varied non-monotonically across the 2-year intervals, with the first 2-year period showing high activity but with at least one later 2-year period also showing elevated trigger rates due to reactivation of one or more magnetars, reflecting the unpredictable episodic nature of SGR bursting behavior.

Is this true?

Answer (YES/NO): YES